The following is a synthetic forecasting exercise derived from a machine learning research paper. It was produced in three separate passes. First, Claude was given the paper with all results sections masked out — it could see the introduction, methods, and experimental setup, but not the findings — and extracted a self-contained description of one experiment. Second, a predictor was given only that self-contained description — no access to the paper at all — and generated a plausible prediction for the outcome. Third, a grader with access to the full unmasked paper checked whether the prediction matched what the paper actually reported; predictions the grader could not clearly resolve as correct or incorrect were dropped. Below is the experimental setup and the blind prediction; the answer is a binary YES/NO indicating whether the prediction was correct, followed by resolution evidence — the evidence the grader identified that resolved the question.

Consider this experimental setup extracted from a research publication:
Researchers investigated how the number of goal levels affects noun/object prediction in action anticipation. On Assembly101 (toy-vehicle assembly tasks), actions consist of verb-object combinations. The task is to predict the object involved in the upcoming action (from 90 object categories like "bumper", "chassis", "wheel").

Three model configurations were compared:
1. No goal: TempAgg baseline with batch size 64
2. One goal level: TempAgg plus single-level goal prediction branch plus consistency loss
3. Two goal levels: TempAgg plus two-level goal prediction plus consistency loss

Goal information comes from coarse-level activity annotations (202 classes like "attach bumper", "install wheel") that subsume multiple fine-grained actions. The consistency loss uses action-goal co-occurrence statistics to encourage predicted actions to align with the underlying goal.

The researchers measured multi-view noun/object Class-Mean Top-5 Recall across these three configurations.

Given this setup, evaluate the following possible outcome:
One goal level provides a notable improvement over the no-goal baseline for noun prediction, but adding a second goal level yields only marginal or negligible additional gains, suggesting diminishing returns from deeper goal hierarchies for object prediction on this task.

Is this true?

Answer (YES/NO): NO